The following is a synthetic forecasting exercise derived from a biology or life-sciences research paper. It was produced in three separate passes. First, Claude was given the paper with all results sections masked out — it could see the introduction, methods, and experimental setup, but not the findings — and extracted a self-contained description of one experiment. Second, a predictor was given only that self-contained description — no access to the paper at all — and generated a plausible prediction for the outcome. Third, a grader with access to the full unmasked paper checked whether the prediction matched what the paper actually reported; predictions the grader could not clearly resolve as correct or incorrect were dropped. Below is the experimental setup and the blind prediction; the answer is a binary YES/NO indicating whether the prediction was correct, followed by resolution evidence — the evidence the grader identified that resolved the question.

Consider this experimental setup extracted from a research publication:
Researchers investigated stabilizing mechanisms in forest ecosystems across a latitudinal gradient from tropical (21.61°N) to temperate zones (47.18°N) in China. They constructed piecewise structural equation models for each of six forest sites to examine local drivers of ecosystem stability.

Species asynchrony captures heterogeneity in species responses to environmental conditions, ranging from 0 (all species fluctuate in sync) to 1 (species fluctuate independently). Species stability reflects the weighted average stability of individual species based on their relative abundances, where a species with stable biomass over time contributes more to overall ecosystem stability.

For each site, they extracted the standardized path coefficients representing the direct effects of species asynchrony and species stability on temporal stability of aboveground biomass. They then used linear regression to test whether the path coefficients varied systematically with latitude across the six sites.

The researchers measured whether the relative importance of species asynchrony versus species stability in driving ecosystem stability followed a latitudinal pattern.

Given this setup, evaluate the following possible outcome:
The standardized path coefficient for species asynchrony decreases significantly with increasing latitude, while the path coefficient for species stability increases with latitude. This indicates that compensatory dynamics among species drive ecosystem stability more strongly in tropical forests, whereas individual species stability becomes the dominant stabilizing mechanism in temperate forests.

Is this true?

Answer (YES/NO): NO